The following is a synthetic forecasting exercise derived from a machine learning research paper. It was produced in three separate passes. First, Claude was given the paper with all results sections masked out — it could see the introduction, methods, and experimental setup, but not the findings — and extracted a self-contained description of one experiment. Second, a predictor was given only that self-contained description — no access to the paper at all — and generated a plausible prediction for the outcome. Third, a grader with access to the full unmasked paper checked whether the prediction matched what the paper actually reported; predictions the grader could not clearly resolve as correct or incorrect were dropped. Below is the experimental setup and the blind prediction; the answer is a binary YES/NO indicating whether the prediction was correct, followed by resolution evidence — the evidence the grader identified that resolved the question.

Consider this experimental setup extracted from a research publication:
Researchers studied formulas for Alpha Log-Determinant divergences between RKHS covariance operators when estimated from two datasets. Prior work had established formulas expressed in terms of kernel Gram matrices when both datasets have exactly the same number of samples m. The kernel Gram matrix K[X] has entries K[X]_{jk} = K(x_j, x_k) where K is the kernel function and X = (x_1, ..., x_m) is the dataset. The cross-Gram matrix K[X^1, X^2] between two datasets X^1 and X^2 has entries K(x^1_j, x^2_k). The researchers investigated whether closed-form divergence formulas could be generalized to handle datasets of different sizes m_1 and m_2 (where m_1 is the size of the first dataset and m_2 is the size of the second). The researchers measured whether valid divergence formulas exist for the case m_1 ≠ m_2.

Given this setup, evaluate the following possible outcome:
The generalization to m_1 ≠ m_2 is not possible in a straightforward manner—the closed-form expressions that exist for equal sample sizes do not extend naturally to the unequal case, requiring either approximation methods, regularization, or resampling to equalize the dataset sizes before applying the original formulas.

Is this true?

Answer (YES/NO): NO